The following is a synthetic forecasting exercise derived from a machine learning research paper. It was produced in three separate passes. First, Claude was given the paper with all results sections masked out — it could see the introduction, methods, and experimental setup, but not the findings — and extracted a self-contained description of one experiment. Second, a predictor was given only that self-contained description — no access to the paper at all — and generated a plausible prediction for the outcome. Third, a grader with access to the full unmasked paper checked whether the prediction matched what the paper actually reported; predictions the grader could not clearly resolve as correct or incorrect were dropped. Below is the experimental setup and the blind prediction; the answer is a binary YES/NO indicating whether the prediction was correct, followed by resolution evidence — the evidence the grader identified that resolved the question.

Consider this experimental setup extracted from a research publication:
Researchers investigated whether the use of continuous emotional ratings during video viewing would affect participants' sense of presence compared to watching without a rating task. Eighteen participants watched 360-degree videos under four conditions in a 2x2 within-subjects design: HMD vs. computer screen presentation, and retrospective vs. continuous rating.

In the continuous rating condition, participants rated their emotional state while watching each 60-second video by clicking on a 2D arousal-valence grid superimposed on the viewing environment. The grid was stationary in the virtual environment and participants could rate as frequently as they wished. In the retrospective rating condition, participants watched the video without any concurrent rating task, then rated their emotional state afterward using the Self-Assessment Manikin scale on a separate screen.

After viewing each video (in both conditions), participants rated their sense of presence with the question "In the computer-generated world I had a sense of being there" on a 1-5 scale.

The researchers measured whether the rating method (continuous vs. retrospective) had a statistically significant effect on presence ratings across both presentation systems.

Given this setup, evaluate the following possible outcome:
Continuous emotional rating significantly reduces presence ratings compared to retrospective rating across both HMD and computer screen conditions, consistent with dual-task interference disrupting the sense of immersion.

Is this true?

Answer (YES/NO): NO